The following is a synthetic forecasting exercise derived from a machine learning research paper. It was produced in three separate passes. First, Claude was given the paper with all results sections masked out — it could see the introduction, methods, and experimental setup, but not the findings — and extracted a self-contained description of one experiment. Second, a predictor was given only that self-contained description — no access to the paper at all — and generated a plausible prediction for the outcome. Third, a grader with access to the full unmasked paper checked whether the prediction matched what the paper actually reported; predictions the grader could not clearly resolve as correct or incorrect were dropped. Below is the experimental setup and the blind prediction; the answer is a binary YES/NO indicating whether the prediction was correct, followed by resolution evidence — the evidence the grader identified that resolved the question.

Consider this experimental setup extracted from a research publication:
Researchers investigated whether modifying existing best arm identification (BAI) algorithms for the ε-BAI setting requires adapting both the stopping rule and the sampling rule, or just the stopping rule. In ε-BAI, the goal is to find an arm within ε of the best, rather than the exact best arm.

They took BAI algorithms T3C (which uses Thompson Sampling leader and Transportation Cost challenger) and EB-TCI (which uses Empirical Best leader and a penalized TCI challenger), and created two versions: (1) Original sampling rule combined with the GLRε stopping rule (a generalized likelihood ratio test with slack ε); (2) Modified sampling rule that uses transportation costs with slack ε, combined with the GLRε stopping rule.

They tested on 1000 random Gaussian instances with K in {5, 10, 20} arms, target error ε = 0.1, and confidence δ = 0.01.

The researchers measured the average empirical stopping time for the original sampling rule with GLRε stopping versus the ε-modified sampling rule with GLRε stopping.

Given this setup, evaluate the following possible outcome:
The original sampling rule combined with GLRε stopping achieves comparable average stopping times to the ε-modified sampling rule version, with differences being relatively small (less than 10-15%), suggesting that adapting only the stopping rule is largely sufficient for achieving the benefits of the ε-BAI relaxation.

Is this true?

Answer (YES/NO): NO